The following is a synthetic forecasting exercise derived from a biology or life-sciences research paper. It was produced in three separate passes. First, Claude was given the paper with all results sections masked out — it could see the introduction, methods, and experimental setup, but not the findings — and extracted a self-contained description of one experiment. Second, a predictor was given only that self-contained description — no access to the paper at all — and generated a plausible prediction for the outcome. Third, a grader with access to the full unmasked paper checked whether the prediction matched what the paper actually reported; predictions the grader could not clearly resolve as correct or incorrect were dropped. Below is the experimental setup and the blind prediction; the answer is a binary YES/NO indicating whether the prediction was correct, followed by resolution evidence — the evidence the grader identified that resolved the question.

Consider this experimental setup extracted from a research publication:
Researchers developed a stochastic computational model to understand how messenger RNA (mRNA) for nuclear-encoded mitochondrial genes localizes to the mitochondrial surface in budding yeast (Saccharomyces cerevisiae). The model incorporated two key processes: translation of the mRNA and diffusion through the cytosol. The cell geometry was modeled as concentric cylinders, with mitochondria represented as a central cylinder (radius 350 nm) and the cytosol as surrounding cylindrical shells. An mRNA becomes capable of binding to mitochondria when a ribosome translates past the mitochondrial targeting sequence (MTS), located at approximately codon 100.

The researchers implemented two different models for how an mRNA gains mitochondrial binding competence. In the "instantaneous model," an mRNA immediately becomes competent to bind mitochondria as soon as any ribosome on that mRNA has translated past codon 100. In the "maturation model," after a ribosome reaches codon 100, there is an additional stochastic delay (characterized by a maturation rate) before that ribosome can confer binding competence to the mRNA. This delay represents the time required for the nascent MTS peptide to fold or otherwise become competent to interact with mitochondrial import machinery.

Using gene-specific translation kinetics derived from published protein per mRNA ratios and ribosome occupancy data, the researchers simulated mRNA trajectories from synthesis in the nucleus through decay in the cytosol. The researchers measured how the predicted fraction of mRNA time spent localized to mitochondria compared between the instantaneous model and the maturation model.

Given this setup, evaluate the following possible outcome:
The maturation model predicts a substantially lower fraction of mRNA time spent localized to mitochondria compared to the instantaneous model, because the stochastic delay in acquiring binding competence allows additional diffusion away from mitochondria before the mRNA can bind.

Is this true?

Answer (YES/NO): YES